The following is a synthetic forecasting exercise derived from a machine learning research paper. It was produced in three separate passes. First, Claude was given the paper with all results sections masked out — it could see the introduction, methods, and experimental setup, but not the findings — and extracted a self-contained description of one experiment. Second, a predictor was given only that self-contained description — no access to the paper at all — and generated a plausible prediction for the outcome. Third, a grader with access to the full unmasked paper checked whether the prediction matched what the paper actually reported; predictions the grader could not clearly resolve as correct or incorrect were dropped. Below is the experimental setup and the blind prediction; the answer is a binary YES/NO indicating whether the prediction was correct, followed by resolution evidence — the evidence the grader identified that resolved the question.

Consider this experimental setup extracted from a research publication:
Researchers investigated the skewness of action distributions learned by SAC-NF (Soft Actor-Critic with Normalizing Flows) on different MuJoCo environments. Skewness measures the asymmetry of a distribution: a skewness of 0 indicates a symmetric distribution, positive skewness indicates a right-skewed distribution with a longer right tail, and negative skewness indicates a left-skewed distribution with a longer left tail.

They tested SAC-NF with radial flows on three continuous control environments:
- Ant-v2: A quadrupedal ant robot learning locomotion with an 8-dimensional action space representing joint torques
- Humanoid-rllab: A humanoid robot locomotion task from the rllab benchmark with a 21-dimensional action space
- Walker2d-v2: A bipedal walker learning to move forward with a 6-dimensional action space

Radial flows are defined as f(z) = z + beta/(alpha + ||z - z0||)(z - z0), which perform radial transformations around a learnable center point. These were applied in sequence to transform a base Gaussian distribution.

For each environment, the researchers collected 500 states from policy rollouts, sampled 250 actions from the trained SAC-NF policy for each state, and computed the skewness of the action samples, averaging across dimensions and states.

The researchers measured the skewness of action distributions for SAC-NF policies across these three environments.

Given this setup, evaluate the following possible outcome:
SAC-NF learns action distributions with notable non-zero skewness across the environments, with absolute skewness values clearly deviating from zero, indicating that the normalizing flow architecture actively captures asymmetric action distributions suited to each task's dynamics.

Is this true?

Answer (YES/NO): NO